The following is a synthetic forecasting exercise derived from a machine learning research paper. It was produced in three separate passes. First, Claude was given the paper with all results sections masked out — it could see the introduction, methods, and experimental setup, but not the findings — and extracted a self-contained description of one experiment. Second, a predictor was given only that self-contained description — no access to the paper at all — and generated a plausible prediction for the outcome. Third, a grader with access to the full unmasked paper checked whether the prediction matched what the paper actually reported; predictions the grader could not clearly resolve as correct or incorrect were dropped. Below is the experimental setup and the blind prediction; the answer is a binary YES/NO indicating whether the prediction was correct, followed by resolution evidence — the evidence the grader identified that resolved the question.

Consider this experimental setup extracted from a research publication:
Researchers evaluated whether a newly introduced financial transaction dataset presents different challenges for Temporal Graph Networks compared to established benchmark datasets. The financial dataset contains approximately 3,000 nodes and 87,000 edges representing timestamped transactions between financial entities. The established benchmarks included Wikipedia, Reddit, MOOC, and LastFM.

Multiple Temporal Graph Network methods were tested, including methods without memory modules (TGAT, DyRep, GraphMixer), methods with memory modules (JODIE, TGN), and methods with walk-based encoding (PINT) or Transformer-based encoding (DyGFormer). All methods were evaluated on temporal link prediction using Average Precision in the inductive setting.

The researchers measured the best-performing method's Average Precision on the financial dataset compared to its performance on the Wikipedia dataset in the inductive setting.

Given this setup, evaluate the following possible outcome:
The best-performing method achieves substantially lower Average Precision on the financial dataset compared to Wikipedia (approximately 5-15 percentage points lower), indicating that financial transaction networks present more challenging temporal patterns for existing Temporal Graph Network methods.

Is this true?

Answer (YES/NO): YES